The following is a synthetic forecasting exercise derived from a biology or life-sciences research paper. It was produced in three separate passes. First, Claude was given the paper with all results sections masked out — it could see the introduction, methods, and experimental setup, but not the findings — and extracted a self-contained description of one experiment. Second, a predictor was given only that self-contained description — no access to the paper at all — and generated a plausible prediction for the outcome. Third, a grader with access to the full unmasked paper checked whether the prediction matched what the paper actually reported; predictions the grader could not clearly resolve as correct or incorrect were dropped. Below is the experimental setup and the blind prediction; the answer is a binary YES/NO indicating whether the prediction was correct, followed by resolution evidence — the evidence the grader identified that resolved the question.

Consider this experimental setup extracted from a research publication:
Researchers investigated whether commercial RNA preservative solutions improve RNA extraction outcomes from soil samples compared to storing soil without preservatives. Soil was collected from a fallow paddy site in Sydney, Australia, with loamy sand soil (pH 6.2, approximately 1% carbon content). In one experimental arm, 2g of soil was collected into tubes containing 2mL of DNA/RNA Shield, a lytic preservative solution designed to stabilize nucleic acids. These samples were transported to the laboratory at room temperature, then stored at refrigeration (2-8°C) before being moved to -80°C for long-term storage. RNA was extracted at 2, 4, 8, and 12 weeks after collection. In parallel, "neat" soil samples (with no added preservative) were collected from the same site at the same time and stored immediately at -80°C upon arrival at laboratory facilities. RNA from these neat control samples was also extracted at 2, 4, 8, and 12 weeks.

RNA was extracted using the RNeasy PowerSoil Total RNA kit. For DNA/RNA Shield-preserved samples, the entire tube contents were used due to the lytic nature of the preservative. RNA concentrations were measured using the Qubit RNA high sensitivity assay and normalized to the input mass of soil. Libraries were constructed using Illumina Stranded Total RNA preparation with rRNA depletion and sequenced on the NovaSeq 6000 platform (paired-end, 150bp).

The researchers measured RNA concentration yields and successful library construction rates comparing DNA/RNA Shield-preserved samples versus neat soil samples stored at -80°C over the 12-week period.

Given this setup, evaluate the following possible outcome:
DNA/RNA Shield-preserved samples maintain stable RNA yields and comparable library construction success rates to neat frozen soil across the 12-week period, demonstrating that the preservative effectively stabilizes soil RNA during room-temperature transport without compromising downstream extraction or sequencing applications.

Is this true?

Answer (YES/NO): NO